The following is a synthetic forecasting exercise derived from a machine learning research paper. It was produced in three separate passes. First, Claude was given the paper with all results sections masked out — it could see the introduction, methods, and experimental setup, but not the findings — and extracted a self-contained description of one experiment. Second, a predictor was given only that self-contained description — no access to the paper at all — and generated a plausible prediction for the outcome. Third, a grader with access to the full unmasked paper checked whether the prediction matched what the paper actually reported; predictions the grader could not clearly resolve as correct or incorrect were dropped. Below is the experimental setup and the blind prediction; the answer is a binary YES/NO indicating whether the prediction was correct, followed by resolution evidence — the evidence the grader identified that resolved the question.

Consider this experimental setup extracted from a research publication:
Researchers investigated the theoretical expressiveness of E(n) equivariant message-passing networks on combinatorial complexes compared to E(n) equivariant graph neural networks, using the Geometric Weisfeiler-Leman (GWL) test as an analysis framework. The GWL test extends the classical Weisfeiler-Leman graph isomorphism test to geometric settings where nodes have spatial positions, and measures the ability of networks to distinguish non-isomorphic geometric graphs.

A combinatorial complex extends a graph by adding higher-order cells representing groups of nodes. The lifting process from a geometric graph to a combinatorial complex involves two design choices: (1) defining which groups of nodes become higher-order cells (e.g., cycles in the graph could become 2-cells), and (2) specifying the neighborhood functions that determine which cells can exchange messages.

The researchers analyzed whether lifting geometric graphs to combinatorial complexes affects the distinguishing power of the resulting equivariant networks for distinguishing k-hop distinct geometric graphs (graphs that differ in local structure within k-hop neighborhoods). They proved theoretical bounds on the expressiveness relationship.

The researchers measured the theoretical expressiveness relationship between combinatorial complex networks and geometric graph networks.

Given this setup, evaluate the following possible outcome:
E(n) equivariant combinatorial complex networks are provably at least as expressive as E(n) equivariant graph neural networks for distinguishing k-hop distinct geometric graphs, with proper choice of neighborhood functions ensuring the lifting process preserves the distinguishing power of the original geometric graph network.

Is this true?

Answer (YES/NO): YES